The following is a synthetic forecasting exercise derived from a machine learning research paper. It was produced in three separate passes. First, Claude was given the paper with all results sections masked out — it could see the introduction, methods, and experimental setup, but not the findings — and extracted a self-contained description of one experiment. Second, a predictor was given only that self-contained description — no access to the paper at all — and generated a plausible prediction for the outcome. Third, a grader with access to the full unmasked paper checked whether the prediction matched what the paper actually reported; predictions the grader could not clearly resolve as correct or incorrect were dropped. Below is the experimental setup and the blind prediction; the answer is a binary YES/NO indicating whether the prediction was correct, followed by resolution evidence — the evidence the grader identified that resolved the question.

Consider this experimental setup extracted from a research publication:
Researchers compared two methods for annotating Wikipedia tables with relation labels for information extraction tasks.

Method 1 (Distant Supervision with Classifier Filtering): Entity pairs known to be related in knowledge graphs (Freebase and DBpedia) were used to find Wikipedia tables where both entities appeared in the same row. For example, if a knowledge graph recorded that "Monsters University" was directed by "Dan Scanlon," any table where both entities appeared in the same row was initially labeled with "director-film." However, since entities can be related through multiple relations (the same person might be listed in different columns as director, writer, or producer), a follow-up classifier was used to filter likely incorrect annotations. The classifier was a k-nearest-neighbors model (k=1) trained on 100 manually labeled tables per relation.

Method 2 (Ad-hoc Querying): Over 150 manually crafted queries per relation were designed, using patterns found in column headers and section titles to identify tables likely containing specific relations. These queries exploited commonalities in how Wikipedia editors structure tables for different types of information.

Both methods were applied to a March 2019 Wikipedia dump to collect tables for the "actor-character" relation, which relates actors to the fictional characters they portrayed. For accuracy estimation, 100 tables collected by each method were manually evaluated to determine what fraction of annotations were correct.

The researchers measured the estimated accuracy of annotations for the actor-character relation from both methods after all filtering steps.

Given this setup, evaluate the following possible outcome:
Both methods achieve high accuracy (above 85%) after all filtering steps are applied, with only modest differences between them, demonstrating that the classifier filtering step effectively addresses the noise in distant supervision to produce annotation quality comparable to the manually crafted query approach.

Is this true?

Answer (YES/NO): NO